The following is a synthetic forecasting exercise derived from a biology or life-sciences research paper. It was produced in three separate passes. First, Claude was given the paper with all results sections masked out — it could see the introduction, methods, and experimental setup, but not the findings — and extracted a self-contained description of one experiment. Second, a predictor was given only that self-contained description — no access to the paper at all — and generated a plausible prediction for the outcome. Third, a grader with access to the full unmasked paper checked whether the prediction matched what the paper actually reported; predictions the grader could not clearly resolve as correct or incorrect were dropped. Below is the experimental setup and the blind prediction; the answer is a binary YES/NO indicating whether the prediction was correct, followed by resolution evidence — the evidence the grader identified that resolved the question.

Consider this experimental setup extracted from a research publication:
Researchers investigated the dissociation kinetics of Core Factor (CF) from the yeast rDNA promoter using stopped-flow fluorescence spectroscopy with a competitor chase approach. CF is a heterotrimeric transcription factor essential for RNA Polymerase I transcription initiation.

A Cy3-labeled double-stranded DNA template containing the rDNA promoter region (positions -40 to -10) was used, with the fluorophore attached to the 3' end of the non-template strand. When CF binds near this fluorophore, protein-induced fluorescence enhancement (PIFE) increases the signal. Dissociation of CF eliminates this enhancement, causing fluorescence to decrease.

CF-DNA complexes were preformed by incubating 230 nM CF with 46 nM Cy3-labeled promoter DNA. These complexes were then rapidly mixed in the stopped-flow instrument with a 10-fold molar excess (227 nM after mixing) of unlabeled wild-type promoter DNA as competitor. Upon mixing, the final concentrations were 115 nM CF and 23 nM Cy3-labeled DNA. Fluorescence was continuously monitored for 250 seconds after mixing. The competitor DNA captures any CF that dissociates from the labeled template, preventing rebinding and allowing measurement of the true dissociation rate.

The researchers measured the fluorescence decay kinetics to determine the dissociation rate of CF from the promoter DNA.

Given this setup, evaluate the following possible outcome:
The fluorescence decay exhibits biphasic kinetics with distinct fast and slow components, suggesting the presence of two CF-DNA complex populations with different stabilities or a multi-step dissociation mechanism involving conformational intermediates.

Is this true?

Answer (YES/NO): NO